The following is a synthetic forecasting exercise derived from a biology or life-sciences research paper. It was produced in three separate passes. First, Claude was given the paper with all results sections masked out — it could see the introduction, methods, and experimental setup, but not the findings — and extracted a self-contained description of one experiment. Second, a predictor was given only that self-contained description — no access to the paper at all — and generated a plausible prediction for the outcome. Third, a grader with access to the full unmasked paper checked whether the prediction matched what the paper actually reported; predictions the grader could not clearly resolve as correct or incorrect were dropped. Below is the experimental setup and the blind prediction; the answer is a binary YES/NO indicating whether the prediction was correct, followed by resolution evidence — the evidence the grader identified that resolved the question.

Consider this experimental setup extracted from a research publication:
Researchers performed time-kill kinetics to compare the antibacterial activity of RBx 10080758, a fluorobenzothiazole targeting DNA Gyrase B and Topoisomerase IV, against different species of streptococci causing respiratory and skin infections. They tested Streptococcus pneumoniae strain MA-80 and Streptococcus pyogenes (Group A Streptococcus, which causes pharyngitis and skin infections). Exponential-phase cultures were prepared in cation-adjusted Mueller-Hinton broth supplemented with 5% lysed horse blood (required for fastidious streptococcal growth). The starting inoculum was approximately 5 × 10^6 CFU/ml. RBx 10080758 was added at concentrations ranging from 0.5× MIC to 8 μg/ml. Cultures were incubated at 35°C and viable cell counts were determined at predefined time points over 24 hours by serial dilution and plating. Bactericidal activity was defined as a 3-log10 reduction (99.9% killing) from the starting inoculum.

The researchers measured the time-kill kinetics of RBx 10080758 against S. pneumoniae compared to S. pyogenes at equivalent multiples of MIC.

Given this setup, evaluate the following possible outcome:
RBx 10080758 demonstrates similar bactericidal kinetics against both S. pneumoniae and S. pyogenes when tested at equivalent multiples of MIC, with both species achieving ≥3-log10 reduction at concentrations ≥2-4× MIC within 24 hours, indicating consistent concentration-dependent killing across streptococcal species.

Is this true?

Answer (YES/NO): NO